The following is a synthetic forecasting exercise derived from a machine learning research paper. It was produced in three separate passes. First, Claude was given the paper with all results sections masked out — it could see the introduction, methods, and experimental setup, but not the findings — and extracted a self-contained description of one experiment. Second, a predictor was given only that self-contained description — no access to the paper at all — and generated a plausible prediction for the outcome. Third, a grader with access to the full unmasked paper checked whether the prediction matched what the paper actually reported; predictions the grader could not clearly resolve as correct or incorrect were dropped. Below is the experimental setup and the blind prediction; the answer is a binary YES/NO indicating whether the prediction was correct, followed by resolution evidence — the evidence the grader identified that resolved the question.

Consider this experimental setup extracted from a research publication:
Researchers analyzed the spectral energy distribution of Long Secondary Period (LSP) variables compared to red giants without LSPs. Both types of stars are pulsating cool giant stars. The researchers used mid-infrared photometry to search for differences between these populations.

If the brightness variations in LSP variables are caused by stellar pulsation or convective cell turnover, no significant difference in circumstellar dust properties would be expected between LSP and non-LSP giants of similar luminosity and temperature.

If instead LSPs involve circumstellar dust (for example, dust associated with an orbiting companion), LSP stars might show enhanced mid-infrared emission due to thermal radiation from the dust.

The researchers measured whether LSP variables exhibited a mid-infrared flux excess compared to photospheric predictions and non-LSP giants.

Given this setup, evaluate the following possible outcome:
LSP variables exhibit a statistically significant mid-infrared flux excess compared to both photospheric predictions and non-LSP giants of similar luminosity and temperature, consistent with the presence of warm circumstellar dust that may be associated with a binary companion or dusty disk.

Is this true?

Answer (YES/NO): YES